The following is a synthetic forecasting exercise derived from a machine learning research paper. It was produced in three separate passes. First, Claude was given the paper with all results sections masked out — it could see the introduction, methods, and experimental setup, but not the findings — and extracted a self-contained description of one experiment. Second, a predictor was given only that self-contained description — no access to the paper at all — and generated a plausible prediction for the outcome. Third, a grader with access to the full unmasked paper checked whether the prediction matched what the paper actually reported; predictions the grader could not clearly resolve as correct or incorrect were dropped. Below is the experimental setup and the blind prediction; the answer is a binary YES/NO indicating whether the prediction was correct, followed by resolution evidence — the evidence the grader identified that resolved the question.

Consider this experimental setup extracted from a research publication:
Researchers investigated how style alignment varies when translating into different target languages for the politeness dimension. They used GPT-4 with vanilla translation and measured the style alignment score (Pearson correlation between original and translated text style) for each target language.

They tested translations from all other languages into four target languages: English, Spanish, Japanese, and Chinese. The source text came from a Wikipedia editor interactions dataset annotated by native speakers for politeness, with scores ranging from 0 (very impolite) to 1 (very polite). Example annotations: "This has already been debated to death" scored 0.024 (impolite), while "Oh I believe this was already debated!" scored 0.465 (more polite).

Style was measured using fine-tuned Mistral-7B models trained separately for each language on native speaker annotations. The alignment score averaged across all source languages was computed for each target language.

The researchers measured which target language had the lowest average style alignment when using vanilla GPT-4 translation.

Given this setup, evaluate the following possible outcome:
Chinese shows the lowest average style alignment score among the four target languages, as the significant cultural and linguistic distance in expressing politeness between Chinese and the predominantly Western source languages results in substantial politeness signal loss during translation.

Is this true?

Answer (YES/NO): NO